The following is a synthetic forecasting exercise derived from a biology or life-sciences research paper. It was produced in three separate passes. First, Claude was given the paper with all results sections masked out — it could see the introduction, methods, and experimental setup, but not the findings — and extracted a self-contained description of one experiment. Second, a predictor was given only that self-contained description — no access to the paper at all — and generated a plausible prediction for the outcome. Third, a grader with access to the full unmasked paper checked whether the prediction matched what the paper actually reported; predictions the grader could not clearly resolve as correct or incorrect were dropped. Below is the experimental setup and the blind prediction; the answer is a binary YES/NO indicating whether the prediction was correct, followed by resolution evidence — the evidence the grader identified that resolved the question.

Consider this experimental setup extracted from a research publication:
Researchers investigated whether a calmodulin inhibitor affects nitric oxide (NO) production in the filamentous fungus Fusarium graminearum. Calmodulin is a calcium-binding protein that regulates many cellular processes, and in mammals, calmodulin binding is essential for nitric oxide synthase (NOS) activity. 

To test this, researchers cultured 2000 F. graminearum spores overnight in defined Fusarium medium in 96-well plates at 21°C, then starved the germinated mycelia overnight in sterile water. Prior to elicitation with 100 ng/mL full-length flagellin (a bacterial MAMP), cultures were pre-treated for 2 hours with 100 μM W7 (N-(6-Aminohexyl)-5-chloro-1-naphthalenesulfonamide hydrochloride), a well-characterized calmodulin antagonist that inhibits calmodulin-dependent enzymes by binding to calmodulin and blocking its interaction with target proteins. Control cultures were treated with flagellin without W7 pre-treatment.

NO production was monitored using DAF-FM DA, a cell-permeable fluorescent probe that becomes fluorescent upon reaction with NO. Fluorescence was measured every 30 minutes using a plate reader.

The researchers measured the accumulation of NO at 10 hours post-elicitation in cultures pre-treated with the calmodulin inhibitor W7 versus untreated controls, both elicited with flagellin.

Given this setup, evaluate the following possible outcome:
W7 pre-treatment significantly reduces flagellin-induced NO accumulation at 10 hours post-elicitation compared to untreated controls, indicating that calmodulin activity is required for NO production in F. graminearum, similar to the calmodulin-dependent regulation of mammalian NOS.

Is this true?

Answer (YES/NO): YES